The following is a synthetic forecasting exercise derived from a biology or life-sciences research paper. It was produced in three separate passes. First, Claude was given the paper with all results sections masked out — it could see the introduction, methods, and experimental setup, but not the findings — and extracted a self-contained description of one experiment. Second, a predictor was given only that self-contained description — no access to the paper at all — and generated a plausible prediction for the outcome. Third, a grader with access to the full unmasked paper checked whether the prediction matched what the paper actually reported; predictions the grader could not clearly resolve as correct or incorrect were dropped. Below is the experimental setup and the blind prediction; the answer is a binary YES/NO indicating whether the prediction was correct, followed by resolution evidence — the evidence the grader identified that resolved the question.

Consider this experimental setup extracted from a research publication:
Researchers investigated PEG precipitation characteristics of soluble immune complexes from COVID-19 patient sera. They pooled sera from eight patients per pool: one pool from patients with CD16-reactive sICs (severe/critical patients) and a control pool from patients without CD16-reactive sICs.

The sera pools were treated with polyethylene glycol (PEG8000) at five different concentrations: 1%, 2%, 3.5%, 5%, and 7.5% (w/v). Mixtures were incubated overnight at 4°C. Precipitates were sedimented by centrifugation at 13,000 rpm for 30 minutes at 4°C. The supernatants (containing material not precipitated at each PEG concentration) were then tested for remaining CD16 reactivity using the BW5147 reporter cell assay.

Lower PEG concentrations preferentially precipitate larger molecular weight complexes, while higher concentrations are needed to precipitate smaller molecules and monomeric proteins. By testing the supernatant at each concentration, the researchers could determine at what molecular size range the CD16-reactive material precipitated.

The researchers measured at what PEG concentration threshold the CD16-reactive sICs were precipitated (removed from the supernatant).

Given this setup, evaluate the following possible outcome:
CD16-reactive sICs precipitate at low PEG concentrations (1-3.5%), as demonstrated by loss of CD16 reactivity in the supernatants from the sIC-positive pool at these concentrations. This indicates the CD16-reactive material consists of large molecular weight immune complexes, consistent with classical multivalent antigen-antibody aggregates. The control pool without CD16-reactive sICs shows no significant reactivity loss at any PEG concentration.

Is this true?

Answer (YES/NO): YES